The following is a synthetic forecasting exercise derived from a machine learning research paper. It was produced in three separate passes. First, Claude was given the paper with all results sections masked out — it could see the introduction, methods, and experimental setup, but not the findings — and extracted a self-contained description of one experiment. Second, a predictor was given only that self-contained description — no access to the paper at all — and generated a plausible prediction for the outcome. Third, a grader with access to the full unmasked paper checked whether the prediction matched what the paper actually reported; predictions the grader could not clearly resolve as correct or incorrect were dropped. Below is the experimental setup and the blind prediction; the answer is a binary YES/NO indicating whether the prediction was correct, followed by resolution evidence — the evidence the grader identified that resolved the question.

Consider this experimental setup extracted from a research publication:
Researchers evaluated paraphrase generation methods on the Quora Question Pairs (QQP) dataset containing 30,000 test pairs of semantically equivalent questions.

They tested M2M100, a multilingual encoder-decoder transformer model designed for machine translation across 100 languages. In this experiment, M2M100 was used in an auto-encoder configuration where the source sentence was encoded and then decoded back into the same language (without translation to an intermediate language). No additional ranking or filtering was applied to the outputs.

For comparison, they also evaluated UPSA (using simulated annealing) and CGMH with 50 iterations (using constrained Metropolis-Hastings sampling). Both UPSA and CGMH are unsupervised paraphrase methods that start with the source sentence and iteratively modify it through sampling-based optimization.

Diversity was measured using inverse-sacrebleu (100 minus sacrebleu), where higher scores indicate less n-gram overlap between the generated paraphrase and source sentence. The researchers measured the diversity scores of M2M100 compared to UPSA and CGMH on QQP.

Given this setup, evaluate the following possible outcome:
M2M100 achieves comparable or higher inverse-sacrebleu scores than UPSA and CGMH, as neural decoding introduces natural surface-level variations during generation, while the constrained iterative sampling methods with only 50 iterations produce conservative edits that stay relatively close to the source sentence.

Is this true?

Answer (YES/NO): NO